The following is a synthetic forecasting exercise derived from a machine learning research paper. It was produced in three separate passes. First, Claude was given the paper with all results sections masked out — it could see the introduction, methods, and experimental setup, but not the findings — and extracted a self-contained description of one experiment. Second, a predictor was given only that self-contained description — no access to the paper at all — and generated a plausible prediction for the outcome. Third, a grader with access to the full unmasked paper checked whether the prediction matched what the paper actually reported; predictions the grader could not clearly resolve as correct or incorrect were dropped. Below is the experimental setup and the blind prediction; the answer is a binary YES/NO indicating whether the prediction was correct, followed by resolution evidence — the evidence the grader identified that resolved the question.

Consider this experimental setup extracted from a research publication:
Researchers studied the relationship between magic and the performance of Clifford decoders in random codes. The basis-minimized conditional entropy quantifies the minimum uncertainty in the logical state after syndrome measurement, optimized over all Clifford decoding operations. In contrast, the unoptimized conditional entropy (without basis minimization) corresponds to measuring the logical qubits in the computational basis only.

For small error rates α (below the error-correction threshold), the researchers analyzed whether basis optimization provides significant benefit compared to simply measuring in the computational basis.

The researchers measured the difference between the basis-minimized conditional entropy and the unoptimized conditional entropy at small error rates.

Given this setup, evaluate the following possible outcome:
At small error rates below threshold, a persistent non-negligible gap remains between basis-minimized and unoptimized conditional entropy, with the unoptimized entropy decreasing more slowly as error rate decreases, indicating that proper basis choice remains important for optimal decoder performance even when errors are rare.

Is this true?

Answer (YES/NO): NO